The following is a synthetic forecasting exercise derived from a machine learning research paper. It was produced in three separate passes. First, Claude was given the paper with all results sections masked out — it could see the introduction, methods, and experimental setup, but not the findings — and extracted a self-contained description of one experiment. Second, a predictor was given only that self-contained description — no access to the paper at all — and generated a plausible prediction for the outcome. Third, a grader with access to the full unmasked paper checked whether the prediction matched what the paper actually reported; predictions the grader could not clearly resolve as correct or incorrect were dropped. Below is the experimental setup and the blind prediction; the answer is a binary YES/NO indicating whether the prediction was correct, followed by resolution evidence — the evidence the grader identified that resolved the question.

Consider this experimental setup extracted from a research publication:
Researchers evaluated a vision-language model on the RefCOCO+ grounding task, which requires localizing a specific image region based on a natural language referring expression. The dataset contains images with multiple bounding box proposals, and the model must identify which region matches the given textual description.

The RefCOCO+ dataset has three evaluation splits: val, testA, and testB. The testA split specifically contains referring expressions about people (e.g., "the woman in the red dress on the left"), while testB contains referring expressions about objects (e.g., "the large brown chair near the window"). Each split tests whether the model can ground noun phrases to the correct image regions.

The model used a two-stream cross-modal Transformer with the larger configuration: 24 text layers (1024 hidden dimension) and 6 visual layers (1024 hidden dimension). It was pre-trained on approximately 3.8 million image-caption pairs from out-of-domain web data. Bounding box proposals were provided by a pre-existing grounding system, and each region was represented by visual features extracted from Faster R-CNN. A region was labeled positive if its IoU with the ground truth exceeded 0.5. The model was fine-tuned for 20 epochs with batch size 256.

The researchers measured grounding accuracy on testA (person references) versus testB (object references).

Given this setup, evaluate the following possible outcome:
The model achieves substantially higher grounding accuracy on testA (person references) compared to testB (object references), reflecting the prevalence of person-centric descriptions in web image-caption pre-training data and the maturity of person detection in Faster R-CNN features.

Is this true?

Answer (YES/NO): YES